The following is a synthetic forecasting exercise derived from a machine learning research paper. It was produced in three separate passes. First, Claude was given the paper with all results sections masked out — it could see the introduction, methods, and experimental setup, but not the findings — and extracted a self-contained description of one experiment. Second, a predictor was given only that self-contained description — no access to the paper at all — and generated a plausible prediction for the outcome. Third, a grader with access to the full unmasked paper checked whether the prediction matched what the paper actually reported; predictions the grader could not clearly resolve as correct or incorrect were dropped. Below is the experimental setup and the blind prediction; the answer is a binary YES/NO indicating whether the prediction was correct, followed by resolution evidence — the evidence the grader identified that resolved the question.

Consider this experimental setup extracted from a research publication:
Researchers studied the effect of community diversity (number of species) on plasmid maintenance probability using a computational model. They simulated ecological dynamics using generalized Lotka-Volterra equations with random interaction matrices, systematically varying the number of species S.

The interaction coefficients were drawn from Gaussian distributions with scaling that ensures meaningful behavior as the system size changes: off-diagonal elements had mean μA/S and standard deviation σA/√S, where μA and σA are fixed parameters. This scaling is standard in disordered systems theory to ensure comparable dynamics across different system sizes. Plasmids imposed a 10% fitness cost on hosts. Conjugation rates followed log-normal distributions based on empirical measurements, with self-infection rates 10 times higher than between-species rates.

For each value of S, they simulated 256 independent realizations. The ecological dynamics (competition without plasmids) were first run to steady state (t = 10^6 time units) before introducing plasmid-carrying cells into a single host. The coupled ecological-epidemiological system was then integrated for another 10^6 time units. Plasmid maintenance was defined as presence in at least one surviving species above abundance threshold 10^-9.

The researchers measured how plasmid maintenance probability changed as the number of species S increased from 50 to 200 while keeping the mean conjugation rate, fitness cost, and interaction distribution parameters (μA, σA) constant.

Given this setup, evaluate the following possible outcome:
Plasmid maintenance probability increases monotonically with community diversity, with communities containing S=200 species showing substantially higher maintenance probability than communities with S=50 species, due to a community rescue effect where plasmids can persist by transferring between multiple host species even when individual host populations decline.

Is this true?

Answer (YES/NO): YES